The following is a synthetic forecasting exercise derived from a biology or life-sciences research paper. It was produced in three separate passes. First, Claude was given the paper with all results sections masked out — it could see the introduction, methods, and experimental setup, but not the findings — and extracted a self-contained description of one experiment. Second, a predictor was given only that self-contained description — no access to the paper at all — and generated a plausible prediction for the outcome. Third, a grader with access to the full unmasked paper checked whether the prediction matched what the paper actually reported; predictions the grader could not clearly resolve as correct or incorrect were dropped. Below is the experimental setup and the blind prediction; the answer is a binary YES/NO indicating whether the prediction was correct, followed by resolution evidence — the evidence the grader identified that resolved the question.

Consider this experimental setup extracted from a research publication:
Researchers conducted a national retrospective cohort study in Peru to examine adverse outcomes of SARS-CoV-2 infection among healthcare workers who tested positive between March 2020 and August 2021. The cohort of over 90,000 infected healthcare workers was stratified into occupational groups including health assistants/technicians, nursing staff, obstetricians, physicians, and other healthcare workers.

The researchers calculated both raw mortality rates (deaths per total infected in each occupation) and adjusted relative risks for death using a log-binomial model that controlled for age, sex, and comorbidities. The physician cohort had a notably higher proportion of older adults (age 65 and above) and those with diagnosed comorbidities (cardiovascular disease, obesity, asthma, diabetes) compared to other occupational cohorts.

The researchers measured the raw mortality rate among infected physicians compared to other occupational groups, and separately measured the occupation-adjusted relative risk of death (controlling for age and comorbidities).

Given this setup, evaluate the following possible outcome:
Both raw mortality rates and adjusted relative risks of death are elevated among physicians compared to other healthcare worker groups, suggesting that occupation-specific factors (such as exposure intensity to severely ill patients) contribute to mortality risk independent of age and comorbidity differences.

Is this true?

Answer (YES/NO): NO